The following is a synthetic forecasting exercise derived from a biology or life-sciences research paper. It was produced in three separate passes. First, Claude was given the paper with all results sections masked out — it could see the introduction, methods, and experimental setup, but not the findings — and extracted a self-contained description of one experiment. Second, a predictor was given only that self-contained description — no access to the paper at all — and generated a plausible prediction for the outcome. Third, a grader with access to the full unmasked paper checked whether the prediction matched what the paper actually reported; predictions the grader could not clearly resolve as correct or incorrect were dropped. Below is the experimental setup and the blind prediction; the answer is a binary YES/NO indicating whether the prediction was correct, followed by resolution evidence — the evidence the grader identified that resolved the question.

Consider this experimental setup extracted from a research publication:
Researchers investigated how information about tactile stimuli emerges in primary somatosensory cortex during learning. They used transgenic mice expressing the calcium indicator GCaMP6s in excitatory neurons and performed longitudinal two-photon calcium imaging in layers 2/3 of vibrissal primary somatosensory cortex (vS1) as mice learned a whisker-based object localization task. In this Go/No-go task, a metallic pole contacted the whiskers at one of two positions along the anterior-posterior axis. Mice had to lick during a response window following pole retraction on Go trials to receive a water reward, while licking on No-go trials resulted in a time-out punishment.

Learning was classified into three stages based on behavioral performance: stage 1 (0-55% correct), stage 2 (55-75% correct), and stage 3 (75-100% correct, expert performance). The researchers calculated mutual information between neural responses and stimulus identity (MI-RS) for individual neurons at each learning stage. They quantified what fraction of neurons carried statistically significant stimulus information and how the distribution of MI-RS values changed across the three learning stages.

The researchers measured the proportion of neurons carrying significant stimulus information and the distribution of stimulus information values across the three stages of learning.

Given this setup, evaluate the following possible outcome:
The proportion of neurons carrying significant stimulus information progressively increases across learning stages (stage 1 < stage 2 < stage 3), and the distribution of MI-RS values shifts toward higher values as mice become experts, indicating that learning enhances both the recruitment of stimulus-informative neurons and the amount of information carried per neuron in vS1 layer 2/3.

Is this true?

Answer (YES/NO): YES